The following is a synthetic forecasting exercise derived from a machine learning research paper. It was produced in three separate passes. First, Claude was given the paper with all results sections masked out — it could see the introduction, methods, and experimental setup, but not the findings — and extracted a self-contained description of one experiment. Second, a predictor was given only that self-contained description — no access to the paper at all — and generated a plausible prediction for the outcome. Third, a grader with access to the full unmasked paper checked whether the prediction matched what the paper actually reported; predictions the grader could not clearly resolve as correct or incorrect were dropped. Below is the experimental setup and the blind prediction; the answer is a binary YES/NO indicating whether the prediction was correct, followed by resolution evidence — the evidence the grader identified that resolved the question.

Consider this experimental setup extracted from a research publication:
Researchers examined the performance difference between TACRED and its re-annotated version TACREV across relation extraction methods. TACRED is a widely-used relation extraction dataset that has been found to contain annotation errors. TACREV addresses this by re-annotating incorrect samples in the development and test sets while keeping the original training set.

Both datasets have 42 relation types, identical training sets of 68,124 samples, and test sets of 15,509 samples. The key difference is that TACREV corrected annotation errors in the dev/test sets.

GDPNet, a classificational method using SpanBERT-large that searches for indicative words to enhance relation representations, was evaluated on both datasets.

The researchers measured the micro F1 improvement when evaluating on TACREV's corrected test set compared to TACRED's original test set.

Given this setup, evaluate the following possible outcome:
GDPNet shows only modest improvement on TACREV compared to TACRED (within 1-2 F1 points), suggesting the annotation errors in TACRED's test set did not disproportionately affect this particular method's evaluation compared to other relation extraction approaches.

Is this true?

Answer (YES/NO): NO